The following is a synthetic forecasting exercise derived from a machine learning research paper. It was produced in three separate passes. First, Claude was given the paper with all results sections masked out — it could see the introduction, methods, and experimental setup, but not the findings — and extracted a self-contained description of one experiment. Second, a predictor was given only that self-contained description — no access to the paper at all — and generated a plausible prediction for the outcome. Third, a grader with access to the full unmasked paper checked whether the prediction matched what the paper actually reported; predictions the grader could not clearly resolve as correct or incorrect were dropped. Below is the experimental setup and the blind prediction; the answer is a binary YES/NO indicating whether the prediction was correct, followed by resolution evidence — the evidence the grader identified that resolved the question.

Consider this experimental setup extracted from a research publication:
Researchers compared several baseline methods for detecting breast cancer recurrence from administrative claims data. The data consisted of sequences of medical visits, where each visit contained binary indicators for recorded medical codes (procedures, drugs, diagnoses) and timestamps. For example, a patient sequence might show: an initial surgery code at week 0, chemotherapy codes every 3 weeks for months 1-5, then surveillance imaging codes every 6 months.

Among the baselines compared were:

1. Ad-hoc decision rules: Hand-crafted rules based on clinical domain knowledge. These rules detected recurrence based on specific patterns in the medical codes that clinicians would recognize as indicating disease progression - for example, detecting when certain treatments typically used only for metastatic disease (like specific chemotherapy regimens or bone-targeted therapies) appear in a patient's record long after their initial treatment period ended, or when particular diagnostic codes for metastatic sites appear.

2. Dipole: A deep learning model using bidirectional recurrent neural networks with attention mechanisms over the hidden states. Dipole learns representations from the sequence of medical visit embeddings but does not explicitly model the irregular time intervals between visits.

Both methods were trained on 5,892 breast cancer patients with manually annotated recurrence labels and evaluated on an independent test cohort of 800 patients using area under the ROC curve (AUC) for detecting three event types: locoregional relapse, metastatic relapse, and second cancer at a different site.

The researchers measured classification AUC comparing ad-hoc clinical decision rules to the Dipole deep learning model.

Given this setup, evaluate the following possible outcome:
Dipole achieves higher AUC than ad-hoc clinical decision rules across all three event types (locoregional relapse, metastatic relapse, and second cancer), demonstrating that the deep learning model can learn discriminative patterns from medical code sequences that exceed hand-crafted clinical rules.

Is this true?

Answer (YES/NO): YES